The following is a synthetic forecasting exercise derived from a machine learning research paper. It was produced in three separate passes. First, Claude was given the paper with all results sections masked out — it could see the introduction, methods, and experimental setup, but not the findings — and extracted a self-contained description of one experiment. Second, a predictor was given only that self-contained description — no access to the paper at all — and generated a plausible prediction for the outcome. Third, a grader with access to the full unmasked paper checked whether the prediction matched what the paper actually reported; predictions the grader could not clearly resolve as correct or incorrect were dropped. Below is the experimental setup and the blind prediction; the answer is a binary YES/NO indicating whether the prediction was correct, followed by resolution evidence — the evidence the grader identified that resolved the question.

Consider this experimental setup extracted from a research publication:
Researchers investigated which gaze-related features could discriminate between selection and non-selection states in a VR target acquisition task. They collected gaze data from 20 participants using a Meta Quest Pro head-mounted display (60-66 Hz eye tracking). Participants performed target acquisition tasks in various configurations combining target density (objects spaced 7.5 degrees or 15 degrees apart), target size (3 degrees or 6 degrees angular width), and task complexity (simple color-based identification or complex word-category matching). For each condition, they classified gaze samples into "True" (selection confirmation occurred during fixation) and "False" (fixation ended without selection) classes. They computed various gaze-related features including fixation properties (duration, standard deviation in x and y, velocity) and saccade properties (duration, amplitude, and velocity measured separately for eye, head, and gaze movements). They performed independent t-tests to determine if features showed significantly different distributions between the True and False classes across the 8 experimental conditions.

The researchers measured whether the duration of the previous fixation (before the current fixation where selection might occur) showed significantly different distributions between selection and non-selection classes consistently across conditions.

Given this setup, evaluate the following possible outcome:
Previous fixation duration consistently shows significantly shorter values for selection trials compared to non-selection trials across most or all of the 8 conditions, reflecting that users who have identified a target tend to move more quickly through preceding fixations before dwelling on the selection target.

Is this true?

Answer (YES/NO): NO